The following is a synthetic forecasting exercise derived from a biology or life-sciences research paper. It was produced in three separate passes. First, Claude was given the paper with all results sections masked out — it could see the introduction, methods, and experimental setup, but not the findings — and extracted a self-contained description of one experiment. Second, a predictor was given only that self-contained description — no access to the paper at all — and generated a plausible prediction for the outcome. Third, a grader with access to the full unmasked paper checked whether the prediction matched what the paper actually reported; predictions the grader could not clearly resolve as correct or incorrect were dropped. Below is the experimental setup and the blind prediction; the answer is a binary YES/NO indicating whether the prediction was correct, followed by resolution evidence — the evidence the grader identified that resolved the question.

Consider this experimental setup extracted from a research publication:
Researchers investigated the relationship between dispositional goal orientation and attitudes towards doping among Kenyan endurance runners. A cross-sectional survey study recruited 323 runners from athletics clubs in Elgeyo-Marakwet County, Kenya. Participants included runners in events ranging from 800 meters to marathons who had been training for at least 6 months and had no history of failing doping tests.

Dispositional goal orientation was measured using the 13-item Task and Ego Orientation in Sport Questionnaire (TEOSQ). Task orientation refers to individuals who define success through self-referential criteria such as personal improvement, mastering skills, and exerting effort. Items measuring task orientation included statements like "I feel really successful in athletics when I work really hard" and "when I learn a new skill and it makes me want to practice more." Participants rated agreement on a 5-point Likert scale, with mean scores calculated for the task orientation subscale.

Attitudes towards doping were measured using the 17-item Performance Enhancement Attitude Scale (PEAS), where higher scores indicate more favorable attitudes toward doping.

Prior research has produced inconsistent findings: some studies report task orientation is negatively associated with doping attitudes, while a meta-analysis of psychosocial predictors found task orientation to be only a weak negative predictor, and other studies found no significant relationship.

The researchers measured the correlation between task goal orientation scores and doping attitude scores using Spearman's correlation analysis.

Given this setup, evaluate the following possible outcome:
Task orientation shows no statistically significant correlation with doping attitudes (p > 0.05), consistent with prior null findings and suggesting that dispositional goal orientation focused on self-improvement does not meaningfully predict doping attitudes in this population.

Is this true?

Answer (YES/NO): NO